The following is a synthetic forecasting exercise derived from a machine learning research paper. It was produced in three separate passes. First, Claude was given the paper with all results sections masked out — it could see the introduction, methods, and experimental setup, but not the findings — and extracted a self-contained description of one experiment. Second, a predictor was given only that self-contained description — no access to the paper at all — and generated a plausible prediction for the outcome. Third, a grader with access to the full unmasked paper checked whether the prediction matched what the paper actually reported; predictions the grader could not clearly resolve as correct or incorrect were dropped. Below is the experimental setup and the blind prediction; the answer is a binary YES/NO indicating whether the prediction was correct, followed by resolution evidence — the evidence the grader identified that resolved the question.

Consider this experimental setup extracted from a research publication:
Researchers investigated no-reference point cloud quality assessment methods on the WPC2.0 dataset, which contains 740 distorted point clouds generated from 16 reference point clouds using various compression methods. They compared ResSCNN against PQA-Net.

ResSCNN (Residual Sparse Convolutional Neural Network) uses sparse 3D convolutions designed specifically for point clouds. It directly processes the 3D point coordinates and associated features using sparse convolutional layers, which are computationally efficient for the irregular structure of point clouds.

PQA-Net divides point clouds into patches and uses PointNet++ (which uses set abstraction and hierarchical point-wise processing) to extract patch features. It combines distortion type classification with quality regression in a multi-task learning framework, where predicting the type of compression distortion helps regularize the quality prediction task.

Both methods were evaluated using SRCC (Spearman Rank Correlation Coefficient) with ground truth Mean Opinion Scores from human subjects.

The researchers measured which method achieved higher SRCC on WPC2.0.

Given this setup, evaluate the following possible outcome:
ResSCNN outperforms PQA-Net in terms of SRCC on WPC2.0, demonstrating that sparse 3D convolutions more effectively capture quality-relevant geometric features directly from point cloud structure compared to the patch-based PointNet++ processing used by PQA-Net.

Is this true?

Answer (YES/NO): YES